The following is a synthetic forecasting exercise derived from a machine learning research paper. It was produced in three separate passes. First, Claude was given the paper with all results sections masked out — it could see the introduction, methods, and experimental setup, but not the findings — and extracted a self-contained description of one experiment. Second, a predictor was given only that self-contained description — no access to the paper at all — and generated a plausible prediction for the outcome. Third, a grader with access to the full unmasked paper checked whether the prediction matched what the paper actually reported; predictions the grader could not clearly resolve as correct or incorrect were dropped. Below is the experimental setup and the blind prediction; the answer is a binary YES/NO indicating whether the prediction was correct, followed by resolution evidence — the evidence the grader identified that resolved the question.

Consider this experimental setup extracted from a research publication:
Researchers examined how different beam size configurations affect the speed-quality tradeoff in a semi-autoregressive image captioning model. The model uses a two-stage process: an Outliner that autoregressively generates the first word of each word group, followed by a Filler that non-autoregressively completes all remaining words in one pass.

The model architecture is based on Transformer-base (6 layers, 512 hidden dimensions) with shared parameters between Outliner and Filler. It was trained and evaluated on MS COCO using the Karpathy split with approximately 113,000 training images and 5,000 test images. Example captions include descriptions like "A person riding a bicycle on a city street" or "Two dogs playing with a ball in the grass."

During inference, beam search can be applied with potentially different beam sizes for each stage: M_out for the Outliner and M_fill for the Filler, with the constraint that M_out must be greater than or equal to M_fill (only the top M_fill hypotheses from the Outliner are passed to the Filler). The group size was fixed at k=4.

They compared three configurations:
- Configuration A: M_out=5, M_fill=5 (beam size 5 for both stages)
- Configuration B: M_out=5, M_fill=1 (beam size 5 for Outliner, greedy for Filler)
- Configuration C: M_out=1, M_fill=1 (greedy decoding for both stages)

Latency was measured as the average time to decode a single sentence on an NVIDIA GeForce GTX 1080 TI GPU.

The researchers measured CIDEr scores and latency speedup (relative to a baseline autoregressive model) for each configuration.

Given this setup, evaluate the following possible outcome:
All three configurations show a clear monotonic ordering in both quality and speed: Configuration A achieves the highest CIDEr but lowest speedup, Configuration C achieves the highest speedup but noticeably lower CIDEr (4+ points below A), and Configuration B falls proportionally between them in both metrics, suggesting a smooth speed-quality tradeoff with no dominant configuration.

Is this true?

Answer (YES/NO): NO